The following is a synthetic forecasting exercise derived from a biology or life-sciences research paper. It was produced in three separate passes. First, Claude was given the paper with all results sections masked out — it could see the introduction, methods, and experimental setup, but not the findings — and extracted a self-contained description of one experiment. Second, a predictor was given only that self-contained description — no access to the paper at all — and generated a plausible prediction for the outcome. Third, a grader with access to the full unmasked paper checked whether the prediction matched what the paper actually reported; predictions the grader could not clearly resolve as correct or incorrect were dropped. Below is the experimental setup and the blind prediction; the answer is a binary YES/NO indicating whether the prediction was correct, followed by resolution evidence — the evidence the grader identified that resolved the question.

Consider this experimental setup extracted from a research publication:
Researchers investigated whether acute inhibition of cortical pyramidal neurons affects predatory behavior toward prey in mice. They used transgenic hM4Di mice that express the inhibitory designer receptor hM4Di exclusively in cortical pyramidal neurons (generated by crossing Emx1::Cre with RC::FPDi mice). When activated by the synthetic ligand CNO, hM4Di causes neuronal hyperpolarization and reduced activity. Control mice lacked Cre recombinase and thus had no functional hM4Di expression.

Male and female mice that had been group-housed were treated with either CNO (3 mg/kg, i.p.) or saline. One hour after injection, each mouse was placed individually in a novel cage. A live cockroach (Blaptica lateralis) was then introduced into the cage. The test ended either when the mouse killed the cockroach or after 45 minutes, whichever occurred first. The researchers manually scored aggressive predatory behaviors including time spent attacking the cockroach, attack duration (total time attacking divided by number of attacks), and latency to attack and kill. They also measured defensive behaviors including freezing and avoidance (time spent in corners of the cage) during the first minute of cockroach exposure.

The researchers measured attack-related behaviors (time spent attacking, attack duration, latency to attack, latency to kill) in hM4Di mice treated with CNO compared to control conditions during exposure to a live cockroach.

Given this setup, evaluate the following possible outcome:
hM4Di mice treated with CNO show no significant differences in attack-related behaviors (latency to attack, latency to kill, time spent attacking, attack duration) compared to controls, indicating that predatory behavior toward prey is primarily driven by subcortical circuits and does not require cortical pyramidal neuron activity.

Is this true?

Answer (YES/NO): YES